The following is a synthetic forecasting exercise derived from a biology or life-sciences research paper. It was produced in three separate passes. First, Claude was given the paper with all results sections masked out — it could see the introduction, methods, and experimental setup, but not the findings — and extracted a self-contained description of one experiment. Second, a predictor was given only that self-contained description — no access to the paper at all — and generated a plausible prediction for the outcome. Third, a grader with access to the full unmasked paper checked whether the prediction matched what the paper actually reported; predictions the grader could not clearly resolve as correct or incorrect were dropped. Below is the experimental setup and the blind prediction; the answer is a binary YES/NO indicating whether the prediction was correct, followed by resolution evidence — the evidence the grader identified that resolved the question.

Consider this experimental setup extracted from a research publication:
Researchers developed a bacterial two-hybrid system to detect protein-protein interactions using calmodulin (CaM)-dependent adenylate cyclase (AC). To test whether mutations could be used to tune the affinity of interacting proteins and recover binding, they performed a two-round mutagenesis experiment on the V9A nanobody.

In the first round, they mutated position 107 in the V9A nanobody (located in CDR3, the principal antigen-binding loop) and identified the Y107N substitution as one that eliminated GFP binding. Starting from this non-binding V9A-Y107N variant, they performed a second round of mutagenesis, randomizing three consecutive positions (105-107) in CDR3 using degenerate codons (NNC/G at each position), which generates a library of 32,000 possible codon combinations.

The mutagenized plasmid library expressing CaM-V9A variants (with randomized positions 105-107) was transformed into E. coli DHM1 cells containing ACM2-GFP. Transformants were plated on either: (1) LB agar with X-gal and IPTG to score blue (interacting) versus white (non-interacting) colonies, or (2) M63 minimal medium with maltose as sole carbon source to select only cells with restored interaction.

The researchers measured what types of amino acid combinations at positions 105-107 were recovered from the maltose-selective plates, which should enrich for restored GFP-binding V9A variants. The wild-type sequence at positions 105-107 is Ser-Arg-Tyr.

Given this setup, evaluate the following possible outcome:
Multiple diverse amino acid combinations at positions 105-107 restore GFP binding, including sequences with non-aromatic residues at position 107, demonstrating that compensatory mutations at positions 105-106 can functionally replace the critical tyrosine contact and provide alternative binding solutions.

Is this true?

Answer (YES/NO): NO